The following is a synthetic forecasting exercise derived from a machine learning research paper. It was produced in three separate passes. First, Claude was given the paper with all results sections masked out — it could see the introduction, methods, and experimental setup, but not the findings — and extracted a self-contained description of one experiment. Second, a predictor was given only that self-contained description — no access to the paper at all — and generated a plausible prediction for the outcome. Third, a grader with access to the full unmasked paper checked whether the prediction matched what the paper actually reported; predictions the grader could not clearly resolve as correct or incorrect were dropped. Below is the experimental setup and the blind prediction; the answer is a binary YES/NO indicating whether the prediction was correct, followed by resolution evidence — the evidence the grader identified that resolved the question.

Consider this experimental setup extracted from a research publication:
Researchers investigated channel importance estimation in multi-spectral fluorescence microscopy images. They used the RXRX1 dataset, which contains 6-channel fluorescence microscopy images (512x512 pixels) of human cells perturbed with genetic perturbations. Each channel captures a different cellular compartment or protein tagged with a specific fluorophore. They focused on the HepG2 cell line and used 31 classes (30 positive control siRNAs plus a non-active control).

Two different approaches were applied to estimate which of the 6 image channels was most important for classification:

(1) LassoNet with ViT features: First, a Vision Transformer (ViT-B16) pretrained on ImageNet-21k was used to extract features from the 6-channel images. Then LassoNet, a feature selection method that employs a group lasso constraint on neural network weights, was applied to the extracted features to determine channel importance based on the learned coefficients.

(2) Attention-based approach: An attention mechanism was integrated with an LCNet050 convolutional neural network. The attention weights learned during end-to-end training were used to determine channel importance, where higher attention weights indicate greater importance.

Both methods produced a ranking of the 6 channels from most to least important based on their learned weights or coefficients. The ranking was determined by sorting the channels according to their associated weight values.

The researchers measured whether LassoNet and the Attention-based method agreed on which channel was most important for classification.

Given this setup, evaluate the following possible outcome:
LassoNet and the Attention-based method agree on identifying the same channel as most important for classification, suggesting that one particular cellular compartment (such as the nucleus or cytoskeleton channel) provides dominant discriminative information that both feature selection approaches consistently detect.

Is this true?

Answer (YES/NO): NO